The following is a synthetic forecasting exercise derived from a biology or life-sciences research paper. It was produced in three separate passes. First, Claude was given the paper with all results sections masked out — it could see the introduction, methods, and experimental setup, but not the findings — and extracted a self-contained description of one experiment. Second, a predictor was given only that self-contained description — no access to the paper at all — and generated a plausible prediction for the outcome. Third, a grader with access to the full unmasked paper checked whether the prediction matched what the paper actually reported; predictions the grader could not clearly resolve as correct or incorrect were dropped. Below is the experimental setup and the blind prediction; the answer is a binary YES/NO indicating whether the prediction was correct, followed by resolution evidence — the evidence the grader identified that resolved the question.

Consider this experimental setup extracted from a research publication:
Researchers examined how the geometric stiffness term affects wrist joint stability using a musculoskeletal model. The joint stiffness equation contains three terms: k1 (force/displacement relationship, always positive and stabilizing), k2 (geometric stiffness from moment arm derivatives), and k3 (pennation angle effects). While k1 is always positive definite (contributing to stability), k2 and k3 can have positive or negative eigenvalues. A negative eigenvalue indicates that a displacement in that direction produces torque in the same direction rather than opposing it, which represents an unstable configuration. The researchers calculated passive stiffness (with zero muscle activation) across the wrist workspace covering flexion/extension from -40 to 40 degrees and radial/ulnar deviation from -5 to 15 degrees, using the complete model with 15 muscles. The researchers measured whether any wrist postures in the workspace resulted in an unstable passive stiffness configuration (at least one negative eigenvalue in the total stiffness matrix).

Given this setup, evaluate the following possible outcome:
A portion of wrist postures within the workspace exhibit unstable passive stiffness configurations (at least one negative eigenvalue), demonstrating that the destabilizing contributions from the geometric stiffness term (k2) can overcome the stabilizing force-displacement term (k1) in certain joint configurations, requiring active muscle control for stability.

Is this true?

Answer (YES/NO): YES